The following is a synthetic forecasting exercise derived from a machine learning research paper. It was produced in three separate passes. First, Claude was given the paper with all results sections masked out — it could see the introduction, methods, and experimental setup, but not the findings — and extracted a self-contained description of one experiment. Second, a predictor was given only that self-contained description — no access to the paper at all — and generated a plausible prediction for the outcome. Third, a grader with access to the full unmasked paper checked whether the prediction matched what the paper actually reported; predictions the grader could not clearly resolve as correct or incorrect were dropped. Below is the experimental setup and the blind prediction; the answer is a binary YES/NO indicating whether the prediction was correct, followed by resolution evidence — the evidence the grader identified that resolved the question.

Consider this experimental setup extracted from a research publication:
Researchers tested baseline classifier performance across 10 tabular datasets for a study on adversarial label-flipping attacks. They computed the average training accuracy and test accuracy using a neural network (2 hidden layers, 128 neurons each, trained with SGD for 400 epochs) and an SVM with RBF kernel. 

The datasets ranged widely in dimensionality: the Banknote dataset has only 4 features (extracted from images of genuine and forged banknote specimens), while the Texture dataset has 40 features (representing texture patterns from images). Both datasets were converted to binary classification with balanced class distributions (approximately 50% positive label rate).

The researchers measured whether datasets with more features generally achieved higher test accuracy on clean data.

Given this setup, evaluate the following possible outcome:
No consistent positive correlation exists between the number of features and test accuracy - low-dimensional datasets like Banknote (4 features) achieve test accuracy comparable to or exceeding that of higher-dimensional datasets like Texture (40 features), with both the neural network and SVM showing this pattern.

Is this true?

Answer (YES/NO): YES